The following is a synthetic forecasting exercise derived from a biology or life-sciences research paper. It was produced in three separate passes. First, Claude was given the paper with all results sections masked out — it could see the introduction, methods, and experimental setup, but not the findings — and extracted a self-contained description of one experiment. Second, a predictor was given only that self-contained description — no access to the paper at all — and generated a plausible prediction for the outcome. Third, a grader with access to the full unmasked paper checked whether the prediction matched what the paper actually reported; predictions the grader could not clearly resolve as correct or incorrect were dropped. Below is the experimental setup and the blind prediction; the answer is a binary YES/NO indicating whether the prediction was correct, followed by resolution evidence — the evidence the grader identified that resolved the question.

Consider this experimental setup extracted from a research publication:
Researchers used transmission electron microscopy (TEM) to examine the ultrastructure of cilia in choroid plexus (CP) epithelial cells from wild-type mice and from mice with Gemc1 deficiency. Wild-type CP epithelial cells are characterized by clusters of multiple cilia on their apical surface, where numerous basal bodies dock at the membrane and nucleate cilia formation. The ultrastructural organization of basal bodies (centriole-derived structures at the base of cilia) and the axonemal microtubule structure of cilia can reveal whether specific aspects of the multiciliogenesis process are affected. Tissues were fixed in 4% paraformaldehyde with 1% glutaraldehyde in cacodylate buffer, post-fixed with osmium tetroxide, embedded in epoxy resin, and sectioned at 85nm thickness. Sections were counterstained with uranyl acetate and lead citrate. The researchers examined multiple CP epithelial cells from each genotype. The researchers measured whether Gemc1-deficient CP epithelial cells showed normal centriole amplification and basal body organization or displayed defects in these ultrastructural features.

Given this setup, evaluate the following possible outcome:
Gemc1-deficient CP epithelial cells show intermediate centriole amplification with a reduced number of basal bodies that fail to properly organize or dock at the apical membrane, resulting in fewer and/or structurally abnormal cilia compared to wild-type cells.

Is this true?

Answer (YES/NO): NO